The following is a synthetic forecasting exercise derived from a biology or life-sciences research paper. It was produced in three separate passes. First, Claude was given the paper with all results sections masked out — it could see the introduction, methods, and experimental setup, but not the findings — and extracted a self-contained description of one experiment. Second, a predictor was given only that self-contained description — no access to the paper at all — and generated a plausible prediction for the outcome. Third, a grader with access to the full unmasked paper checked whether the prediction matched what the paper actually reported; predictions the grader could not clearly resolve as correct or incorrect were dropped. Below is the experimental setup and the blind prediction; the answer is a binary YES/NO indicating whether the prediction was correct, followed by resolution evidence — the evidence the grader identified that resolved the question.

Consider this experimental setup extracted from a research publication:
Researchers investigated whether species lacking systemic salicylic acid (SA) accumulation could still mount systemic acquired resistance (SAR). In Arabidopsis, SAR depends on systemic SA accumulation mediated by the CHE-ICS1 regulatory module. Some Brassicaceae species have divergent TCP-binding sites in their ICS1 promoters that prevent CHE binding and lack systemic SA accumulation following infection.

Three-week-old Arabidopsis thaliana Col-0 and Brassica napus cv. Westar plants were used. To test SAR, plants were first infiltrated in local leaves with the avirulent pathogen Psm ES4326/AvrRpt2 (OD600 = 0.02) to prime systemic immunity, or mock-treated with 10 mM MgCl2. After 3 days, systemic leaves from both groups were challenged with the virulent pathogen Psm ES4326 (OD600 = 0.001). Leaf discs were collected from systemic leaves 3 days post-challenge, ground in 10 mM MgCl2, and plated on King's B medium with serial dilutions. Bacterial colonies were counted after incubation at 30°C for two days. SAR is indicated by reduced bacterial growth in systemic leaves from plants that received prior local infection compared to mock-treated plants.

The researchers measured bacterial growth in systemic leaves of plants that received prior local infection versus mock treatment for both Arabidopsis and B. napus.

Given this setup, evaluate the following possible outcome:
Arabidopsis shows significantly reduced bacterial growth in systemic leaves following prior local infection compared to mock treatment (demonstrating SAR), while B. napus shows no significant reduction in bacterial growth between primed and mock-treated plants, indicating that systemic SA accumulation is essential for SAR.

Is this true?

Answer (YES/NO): NO